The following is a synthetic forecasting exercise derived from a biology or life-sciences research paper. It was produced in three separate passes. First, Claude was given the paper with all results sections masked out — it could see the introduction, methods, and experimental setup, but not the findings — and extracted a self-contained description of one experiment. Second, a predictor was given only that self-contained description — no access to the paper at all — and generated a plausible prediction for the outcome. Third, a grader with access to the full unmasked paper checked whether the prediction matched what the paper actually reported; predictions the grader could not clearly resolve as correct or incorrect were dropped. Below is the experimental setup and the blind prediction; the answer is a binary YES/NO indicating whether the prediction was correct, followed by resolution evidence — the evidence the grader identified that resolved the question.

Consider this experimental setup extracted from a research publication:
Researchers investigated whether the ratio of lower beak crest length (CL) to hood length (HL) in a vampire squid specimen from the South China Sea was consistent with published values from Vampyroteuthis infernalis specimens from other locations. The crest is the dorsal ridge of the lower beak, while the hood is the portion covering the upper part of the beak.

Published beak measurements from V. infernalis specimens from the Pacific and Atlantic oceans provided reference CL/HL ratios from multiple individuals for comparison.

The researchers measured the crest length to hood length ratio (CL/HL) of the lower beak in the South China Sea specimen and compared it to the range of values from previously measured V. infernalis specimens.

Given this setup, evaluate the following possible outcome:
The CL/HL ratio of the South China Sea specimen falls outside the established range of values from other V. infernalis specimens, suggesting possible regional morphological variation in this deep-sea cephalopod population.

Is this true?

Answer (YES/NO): NO